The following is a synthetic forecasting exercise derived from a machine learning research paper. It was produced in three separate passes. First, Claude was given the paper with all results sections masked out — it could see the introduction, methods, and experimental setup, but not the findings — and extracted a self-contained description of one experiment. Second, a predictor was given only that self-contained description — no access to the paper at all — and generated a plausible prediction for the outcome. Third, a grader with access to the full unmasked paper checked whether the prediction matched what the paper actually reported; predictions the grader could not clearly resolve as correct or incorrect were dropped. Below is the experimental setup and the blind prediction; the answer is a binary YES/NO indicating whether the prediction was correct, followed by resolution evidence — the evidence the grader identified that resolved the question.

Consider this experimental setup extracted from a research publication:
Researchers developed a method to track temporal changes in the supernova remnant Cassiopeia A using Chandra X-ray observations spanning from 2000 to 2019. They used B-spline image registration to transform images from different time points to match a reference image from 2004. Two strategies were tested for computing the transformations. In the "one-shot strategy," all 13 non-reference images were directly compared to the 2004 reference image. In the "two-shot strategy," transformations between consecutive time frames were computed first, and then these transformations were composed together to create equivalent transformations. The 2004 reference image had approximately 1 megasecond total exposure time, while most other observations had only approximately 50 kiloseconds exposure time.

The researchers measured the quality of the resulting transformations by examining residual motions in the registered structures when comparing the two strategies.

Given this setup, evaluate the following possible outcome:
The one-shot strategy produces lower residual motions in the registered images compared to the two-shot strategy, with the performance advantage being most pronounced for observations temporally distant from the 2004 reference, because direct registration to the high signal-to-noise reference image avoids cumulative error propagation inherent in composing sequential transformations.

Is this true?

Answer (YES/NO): NO